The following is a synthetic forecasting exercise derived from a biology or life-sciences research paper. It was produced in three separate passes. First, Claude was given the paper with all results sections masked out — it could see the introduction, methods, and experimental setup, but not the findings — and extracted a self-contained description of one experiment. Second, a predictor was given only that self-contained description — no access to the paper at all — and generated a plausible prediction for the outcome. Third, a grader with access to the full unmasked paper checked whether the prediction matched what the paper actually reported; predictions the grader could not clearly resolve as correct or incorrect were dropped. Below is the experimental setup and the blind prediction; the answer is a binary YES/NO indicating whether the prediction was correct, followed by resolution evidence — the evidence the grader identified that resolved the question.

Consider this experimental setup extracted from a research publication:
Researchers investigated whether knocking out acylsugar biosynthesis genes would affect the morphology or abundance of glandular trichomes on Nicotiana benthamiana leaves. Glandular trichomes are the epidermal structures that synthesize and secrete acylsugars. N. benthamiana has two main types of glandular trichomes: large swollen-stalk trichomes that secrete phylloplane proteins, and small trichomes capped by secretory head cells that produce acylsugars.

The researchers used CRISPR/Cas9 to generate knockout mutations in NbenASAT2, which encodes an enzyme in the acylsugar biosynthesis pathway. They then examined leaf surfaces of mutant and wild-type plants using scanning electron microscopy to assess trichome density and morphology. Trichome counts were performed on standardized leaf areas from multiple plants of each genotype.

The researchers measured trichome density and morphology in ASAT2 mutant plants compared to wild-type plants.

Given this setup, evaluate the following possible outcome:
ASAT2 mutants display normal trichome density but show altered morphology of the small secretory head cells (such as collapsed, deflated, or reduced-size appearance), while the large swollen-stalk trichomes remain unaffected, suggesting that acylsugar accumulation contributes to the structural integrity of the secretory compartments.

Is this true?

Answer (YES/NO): NO